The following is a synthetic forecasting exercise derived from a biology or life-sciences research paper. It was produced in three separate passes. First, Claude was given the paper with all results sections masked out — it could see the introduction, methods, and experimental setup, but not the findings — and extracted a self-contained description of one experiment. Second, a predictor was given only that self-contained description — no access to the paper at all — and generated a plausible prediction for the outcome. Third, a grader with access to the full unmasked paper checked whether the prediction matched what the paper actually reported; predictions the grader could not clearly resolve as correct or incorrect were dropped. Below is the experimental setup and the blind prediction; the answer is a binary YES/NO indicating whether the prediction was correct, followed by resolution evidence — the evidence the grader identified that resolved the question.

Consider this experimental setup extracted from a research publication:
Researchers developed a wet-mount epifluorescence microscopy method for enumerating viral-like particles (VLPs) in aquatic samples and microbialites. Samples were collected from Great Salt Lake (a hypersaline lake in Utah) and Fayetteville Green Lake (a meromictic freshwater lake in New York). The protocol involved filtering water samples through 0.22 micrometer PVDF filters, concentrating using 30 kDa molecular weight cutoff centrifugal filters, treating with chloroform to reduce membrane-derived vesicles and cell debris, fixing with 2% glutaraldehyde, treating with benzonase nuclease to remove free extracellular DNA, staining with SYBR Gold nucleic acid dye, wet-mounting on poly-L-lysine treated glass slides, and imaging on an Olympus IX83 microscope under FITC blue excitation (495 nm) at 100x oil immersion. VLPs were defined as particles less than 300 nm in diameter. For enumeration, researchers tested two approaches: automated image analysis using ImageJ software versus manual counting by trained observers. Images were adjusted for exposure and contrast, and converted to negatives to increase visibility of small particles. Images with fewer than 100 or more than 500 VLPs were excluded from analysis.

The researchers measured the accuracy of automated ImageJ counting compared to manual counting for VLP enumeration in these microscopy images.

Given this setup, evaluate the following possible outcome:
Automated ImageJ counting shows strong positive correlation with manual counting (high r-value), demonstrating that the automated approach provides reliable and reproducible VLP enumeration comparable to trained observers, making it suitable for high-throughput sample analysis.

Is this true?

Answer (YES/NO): NO